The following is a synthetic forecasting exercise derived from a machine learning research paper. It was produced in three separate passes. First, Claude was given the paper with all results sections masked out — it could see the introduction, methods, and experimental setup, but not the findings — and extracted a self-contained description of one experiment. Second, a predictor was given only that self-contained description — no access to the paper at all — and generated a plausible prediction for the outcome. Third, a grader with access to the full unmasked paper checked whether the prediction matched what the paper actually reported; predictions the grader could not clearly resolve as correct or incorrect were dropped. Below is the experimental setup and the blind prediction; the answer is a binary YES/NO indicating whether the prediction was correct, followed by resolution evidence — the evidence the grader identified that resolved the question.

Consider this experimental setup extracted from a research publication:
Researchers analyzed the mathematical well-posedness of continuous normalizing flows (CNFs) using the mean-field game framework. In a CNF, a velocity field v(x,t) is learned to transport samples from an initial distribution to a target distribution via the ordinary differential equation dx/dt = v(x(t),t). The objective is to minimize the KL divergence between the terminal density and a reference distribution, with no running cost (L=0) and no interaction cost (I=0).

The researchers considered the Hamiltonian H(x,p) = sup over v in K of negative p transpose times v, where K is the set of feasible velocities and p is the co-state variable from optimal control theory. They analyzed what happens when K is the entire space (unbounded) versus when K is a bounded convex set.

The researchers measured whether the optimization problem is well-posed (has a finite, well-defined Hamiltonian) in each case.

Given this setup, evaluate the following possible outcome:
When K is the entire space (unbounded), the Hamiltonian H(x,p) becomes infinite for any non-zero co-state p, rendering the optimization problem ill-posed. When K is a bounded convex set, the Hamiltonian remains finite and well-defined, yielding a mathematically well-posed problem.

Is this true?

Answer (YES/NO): YES